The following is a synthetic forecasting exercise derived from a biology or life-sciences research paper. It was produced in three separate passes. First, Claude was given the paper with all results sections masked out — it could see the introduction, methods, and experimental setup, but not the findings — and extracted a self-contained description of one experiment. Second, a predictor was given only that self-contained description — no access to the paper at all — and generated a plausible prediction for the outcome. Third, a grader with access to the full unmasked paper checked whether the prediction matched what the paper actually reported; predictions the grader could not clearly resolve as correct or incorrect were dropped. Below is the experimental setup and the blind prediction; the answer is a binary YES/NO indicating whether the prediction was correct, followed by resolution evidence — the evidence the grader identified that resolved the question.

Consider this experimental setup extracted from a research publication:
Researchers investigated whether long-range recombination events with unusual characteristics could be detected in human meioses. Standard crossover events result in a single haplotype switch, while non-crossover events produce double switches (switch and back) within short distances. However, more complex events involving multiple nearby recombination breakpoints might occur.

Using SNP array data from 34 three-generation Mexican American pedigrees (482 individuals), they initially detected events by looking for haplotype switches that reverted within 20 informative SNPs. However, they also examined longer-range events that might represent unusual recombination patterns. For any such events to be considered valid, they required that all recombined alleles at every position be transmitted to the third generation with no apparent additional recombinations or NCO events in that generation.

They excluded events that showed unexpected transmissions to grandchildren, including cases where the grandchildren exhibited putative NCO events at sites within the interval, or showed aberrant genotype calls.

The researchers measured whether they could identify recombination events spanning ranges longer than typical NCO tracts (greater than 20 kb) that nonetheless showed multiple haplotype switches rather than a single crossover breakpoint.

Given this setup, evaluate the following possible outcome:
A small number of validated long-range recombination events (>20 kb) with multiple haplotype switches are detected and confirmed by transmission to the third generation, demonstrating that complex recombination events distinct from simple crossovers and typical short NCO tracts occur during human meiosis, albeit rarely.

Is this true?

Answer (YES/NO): YES